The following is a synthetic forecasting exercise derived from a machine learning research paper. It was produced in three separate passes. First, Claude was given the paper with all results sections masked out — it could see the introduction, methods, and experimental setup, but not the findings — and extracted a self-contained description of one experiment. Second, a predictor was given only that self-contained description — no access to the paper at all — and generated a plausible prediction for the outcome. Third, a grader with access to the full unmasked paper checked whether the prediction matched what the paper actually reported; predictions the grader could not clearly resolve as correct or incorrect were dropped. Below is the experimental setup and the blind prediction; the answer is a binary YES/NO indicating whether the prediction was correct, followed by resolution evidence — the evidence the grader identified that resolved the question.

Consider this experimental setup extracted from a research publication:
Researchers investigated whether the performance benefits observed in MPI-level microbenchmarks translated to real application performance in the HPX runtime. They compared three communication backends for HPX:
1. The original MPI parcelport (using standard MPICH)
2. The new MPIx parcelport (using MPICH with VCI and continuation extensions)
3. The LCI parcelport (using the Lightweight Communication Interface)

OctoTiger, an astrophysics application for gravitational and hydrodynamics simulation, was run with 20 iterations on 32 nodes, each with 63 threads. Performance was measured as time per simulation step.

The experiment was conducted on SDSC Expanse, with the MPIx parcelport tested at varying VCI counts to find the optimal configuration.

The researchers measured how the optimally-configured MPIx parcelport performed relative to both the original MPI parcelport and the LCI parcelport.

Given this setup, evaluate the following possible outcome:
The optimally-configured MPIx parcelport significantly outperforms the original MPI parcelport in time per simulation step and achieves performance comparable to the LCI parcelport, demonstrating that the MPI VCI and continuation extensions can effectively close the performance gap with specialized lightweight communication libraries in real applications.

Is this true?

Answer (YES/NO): NO